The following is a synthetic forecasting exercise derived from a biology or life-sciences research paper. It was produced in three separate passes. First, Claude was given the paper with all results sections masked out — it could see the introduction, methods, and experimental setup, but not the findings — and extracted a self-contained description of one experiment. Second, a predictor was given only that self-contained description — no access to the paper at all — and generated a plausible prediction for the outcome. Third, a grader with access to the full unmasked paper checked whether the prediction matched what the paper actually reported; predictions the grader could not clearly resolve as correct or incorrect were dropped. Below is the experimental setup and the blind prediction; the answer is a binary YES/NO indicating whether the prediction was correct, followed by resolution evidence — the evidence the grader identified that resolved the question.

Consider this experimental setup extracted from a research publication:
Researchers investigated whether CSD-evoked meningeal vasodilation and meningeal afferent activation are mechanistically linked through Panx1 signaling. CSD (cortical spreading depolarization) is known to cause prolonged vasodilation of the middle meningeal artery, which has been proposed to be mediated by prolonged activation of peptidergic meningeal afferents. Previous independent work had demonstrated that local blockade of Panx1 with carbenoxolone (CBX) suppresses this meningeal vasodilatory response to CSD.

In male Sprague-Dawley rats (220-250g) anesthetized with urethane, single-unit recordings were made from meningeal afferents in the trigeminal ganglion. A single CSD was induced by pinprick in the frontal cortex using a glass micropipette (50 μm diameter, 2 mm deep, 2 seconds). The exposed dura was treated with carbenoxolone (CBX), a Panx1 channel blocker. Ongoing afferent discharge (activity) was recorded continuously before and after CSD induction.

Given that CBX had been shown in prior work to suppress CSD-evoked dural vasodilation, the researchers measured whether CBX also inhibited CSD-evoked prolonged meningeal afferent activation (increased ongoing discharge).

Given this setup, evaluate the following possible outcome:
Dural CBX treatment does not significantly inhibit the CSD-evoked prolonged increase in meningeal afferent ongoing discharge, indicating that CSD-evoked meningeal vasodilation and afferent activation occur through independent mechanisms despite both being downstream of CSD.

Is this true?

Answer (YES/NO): YES